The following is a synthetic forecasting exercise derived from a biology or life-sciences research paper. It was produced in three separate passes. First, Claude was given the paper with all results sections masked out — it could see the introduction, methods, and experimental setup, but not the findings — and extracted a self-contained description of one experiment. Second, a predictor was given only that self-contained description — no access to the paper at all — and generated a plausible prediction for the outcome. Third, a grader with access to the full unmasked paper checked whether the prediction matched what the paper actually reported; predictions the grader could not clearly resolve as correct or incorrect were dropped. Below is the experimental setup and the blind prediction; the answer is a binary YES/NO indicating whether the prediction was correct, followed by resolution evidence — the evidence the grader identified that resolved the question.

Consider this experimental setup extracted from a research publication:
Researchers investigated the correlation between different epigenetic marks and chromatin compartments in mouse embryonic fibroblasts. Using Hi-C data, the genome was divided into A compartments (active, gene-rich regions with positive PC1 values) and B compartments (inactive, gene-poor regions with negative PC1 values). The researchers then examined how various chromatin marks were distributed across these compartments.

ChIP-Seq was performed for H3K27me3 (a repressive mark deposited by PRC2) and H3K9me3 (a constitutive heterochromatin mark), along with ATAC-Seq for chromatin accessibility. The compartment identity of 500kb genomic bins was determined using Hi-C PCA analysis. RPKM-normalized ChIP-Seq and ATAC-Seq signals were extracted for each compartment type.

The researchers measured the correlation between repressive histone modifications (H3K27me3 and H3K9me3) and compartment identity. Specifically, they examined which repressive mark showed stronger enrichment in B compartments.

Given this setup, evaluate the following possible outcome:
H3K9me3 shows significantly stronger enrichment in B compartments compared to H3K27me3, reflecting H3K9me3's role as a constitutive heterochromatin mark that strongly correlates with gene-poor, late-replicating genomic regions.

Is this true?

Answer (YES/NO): YES